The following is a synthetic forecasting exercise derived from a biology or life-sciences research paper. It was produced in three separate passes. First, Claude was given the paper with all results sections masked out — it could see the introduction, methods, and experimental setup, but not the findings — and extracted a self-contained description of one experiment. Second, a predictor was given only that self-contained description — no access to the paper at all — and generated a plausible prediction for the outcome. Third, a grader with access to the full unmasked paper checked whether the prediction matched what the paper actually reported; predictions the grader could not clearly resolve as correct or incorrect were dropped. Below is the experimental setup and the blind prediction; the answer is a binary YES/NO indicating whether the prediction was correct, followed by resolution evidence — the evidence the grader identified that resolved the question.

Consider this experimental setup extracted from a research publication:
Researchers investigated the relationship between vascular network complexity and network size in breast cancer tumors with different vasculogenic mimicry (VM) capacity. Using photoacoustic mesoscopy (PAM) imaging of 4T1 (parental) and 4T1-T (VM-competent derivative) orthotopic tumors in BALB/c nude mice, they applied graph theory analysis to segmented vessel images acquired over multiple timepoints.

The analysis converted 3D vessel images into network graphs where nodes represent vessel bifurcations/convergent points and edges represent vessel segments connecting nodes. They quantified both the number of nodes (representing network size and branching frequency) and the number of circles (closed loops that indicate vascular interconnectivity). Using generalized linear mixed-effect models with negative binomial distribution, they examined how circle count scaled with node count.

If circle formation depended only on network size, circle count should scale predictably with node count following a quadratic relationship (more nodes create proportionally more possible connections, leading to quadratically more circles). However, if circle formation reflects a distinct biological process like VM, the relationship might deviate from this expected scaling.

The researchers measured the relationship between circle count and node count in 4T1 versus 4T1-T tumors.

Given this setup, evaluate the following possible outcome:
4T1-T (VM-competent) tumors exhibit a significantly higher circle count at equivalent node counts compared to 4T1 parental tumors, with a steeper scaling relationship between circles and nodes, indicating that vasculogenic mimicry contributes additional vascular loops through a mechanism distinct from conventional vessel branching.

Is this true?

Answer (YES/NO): NO